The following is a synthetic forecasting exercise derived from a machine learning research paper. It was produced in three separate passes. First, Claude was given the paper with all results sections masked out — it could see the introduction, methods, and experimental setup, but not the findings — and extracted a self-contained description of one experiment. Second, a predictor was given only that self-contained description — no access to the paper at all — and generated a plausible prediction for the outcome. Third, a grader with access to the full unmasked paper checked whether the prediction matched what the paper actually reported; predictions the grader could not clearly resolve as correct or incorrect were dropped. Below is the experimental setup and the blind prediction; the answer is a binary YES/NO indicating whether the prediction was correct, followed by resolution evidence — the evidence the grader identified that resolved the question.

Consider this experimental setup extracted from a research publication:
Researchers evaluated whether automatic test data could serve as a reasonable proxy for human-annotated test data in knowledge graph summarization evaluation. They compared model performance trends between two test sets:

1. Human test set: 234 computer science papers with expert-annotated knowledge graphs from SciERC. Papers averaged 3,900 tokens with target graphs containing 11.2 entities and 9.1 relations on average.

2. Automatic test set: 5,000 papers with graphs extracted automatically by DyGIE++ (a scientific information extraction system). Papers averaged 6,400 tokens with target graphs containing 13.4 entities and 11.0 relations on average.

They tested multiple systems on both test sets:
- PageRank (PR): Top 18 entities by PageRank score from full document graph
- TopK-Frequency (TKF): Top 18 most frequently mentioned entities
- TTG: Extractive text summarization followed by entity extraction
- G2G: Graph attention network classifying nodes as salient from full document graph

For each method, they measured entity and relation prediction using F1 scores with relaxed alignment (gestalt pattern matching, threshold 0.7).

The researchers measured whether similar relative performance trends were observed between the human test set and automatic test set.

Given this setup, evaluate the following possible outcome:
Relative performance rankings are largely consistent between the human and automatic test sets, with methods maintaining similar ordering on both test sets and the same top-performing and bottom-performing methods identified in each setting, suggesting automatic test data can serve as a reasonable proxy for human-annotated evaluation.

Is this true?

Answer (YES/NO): YES